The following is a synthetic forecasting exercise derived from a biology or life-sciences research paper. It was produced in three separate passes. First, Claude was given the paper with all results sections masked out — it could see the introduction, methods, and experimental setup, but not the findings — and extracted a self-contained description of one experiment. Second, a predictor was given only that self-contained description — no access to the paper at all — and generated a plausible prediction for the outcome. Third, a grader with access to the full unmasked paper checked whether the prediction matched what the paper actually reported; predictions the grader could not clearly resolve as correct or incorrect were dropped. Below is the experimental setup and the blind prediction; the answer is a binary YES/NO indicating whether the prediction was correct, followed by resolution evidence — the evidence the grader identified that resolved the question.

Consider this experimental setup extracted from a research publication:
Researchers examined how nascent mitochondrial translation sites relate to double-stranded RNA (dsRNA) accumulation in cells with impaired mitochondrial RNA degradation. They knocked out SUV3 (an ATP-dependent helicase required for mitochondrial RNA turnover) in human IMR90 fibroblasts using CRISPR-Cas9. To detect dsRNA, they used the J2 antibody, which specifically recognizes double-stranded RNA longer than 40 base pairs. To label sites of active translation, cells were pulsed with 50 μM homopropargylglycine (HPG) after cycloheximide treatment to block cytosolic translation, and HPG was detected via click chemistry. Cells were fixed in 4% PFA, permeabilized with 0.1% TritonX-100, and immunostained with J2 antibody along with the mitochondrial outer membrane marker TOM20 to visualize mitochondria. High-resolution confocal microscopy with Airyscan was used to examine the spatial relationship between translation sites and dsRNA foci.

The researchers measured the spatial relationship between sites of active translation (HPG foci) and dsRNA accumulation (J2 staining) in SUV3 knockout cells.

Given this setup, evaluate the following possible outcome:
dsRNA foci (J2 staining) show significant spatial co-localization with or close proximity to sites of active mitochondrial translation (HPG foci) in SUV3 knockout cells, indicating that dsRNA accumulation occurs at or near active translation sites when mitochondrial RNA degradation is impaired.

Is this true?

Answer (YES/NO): NO